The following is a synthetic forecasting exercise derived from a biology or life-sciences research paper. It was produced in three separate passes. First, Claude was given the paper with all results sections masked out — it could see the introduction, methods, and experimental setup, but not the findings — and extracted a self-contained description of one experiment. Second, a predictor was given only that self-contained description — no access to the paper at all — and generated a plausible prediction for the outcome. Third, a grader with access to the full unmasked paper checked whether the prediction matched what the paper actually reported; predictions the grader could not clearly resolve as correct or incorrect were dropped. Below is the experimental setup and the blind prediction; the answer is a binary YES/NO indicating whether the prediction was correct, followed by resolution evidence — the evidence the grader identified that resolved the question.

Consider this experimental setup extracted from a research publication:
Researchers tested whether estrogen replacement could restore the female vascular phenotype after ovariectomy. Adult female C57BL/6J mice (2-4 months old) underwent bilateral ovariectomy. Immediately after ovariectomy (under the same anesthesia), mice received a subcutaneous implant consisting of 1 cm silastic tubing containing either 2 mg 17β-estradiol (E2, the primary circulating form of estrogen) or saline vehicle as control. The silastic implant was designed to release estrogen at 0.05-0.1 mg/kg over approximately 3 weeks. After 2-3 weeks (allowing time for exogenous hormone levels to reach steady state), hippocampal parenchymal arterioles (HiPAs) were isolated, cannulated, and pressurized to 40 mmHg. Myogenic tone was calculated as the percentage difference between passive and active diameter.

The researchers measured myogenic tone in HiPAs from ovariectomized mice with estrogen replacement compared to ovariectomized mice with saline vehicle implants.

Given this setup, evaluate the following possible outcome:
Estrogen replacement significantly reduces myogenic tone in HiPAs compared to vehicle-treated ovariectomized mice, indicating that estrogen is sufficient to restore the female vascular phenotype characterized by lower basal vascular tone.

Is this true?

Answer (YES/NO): YES